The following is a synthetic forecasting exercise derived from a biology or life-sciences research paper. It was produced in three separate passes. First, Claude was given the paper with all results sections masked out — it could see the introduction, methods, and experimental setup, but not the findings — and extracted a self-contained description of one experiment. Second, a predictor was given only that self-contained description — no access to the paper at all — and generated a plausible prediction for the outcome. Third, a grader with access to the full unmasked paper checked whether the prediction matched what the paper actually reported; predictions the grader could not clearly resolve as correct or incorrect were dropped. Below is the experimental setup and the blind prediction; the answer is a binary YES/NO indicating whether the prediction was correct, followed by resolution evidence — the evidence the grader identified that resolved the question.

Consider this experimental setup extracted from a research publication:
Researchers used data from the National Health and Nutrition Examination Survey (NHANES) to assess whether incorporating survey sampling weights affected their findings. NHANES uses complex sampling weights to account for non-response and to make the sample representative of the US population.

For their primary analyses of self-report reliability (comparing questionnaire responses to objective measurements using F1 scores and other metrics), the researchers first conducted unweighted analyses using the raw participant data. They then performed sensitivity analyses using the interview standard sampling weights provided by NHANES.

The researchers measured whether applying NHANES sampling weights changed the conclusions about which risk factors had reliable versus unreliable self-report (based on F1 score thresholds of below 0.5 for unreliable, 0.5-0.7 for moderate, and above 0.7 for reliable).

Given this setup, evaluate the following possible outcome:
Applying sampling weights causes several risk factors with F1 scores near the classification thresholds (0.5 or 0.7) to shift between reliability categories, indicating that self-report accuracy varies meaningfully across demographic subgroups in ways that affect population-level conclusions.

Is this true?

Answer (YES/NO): NO